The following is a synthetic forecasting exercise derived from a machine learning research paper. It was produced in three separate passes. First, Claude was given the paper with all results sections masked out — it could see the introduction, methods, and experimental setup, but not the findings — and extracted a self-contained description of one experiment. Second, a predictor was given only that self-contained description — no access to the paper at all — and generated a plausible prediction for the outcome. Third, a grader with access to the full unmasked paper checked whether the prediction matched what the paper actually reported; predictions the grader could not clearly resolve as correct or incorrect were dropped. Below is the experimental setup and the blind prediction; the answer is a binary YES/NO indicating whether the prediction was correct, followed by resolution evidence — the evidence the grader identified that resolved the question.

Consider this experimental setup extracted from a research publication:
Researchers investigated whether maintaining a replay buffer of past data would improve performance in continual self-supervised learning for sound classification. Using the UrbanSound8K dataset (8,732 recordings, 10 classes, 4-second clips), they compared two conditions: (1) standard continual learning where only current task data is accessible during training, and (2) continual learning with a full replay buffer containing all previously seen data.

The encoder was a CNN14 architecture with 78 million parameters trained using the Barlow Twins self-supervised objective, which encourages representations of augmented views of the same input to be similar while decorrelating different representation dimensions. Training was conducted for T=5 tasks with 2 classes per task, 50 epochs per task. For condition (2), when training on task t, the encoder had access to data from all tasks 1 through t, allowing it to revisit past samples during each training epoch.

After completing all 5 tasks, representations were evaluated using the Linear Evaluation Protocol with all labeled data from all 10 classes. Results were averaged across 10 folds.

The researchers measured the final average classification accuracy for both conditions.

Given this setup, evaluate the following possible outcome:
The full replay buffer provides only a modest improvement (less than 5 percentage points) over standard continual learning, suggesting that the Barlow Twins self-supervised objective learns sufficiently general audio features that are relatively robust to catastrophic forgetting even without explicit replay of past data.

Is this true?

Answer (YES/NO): NO